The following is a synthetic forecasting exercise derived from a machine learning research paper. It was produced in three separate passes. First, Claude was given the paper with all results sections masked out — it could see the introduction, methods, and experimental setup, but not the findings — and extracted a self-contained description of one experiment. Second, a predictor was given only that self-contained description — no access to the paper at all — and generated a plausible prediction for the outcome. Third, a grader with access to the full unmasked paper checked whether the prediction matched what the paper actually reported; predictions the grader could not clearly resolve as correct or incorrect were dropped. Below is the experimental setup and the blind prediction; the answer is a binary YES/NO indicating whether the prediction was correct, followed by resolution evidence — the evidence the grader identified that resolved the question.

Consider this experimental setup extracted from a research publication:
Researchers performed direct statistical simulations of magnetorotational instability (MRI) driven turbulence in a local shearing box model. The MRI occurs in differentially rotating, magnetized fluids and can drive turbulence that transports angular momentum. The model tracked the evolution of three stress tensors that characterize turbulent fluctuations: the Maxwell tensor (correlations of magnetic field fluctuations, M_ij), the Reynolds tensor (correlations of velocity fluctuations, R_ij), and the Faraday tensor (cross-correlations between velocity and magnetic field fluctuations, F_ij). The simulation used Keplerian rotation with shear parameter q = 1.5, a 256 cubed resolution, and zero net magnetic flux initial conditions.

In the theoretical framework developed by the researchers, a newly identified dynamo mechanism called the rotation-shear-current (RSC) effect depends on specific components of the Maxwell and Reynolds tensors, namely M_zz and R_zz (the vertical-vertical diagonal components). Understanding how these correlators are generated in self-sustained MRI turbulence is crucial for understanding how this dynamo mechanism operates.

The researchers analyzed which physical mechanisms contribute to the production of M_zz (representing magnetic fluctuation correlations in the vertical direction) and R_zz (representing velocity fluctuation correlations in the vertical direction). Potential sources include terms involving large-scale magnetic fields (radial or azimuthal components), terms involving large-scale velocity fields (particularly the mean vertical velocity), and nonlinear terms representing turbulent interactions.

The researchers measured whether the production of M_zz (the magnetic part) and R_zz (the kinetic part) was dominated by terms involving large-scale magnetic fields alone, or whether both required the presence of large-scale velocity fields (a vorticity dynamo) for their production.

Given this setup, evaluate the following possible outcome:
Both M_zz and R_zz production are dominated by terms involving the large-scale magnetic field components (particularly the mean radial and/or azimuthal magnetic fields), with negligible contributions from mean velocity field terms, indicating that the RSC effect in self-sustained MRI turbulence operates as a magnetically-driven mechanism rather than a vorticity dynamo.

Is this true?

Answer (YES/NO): NO